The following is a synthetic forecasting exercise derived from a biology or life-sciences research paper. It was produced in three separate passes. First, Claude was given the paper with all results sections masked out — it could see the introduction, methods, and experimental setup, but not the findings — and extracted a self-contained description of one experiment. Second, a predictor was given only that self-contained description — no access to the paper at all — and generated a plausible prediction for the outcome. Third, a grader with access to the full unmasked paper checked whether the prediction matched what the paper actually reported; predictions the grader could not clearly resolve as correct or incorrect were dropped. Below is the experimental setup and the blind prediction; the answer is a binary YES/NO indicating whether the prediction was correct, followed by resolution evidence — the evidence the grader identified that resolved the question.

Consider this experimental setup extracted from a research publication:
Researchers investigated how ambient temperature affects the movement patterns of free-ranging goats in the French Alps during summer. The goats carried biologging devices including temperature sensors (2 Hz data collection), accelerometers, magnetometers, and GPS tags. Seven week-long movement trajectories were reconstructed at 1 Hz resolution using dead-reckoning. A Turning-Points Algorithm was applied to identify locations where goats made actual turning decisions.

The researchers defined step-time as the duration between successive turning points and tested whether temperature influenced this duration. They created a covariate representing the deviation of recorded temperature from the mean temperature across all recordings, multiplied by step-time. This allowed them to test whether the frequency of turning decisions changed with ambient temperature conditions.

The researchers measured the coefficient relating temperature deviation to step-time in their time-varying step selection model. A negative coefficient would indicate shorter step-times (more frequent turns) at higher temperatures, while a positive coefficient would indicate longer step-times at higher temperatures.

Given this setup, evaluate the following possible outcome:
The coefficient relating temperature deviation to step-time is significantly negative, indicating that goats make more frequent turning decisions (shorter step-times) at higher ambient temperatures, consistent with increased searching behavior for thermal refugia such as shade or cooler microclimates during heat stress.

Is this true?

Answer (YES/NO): YES